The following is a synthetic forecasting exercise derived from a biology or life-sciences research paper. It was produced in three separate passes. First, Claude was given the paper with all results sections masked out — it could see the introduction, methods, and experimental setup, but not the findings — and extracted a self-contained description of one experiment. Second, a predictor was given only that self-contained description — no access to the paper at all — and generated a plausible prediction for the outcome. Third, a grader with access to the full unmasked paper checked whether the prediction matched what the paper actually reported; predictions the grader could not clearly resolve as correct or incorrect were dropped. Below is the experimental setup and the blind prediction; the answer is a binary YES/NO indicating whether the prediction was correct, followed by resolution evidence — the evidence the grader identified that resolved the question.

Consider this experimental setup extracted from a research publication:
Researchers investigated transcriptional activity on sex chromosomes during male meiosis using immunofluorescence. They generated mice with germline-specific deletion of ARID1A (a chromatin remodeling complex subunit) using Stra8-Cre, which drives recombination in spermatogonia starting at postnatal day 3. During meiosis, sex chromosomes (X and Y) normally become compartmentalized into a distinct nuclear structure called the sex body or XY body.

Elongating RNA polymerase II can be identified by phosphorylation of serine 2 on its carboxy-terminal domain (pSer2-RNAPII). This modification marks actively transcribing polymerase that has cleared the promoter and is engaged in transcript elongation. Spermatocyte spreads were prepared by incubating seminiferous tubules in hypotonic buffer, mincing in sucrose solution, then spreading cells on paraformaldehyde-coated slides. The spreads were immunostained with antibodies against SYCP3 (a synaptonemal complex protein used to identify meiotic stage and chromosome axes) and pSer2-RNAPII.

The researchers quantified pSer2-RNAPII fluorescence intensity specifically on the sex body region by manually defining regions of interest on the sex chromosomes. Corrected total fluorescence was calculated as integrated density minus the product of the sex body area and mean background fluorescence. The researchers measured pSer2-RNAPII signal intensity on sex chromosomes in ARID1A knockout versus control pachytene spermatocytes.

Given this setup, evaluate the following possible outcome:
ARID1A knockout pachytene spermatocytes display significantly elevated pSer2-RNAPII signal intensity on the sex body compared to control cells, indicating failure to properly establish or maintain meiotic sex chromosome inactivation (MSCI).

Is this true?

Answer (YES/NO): YES